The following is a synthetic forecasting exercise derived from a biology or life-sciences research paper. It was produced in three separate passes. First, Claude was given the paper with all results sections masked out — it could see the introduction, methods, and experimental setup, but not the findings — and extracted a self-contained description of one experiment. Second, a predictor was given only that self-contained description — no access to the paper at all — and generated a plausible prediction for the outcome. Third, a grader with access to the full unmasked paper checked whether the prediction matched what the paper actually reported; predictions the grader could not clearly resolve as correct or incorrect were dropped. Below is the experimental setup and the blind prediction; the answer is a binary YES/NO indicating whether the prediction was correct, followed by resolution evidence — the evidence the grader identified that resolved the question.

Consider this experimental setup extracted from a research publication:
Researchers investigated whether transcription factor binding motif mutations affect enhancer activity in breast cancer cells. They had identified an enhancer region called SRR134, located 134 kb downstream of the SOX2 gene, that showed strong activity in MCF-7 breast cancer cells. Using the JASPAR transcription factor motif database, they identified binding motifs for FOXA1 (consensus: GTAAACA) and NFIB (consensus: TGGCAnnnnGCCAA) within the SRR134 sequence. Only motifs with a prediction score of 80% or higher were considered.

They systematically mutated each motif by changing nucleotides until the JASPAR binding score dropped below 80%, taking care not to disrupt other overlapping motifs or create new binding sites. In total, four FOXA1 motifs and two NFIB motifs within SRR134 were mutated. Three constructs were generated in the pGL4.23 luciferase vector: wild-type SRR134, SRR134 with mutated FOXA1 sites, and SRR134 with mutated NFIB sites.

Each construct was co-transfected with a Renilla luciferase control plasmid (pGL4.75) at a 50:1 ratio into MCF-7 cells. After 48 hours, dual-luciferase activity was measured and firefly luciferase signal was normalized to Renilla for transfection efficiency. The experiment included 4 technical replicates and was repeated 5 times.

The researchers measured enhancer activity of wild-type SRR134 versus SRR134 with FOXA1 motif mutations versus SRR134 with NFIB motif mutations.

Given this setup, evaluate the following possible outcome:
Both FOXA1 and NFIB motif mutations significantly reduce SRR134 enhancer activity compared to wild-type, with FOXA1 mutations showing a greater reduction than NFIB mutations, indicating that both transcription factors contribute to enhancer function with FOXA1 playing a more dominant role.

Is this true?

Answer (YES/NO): NO